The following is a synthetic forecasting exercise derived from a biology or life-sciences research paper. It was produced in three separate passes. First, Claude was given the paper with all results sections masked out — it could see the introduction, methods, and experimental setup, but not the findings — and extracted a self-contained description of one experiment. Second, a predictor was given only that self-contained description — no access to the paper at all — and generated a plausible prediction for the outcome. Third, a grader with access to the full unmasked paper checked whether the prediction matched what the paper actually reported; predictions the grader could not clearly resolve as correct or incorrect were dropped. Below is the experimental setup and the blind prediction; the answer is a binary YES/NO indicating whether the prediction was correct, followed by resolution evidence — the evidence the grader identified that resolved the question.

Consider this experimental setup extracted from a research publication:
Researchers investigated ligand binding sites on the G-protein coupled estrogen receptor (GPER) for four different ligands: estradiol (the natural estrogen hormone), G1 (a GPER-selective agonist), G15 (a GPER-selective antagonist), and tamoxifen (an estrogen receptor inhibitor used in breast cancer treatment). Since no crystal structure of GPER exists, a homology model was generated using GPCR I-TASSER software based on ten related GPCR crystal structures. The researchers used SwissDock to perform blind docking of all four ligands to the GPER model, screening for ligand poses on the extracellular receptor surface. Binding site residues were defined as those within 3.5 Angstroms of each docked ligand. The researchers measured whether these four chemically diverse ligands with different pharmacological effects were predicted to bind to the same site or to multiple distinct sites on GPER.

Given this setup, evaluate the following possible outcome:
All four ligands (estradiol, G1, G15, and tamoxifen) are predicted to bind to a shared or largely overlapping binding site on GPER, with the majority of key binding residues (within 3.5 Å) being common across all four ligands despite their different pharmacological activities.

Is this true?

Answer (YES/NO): YES